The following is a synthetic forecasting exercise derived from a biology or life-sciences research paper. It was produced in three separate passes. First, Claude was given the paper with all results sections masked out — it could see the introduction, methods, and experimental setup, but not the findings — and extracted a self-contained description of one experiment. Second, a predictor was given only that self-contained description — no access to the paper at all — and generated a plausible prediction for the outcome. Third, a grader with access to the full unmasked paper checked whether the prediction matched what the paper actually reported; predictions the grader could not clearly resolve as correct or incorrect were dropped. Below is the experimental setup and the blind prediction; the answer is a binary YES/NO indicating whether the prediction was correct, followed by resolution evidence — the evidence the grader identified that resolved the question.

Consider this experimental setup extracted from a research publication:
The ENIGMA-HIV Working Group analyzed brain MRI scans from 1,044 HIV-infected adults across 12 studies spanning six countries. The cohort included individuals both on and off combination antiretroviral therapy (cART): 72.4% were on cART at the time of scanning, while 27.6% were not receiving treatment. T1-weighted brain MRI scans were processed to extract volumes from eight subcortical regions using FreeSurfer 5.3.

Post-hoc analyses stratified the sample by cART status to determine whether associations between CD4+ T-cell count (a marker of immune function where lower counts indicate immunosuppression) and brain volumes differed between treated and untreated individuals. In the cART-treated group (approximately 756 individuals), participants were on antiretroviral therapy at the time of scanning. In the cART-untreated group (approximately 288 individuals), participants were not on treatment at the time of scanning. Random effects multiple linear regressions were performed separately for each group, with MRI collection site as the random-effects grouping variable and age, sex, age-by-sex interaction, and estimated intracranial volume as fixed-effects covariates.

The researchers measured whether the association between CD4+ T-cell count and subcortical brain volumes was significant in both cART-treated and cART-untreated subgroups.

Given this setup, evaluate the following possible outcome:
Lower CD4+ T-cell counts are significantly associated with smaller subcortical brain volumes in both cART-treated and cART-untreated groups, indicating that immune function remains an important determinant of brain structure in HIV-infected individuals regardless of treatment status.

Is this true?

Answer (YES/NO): YES